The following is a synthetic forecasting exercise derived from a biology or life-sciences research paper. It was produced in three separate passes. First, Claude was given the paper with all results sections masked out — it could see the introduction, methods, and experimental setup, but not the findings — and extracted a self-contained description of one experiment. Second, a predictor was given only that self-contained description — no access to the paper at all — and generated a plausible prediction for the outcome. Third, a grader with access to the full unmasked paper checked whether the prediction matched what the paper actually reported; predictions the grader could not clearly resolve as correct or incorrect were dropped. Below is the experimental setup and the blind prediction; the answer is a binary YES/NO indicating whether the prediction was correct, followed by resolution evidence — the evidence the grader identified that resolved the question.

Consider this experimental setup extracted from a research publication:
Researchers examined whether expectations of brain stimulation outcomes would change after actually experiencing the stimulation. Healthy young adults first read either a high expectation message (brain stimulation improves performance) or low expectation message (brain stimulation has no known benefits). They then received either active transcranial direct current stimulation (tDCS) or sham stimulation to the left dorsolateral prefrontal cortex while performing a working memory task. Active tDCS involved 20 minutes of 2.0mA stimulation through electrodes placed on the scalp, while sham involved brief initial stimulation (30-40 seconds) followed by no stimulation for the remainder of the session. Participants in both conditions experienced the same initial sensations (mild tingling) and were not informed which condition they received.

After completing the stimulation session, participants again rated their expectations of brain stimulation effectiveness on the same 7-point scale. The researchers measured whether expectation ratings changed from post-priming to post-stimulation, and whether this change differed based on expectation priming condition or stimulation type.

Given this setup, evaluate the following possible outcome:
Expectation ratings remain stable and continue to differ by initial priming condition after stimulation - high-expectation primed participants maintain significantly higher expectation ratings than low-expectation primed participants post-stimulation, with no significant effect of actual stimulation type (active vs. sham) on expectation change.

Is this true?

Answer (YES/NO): NO